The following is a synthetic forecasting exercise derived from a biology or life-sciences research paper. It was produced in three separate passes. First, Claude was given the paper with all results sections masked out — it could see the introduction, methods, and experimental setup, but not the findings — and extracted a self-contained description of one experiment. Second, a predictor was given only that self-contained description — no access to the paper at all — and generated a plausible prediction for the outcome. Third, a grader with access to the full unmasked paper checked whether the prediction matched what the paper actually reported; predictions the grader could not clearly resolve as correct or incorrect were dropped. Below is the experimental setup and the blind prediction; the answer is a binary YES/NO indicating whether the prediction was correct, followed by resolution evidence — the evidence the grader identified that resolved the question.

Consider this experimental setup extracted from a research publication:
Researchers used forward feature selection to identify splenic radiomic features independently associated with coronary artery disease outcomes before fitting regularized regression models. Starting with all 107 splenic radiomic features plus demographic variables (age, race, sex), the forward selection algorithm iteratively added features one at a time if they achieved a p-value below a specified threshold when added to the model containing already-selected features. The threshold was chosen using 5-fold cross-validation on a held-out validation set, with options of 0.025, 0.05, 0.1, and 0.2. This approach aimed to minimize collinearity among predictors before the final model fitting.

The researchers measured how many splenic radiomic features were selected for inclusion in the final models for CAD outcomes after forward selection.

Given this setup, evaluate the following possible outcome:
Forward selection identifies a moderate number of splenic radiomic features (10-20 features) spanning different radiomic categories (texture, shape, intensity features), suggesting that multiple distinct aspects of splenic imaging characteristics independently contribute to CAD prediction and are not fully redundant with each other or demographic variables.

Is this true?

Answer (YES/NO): NO